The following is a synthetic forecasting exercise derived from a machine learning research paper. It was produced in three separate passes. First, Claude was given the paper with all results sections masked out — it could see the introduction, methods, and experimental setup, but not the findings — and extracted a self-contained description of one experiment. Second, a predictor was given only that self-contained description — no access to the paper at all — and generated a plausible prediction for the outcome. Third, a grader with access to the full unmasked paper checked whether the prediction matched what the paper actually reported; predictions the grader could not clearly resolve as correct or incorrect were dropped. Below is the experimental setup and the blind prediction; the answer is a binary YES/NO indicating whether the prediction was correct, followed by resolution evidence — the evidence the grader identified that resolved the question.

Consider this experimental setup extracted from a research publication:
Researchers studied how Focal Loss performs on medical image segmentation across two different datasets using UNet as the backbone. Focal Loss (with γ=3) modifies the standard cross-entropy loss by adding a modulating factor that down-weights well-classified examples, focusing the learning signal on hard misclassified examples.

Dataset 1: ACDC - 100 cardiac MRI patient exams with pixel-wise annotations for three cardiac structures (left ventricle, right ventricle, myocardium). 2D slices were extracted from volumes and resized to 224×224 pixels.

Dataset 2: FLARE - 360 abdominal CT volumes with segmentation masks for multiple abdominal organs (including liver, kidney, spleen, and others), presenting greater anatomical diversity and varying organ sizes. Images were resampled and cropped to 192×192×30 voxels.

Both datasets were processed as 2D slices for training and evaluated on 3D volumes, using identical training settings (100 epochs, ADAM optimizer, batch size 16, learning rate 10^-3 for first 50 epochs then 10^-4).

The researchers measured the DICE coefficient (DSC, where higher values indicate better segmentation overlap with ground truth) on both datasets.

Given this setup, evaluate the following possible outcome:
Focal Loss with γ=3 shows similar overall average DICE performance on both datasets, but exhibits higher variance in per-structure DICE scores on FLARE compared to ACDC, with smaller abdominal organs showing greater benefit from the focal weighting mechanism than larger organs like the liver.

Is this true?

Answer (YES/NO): NO